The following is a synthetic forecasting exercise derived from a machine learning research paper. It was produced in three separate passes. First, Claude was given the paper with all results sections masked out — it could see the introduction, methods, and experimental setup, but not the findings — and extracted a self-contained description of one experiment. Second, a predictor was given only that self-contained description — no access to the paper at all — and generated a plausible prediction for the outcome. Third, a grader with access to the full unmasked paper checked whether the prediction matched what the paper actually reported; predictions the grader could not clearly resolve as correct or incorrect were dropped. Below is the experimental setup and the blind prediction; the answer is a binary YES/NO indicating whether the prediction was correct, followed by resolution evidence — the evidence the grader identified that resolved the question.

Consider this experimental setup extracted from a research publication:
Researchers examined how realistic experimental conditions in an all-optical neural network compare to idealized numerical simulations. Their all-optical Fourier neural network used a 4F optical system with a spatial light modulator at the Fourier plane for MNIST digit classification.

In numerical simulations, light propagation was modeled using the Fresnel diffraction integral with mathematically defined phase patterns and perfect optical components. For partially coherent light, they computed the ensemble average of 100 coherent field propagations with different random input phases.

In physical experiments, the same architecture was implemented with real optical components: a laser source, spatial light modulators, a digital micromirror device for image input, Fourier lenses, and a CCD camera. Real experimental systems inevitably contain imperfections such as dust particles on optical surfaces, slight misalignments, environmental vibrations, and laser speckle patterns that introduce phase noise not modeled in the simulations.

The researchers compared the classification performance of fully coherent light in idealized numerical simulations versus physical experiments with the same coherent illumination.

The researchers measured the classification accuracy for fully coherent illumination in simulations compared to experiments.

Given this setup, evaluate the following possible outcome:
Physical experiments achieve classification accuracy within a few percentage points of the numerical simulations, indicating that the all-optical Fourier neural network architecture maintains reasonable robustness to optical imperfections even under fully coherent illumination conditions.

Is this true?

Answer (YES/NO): NO